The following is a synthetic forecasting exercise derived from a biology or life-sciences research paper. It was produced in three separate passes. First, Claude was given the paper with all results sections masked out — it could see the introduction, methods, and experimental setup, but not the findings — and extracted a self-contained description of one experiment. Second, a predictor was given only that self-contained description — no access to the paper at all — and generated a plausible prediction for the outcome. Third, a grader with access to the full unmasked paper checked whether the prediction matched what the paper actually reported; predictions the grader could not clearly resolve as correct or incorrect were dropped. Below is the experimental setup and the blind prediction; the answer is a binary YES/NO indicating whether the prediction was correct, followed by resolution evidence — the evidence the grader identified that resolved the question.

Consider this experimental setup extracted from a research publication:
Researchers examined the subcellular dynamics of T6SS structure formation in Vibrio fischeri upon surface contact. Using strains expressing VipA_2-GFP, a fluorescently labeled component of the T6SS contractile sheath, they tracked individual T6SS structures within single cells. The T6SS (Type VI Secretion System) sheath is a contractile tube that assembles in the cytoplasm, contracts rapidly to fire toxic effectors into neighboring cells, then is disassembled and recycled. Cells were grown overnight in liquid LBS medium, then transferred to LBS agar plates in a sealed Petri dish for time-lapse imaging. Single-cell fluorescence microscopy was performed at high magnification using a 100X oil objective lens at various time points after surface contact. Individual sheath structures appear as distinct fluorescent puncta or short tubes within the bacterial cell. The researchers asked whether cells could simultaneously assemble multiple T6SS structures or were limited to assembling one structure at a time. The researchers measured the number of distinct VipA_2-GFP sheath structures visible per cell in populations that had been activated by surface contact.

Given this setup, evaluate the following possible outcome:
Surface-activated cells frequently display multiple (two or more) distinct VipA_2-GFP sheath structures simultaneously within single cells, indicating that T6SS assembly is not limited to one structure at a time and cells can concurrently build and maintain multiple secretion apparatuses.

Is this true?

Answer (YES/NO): YES